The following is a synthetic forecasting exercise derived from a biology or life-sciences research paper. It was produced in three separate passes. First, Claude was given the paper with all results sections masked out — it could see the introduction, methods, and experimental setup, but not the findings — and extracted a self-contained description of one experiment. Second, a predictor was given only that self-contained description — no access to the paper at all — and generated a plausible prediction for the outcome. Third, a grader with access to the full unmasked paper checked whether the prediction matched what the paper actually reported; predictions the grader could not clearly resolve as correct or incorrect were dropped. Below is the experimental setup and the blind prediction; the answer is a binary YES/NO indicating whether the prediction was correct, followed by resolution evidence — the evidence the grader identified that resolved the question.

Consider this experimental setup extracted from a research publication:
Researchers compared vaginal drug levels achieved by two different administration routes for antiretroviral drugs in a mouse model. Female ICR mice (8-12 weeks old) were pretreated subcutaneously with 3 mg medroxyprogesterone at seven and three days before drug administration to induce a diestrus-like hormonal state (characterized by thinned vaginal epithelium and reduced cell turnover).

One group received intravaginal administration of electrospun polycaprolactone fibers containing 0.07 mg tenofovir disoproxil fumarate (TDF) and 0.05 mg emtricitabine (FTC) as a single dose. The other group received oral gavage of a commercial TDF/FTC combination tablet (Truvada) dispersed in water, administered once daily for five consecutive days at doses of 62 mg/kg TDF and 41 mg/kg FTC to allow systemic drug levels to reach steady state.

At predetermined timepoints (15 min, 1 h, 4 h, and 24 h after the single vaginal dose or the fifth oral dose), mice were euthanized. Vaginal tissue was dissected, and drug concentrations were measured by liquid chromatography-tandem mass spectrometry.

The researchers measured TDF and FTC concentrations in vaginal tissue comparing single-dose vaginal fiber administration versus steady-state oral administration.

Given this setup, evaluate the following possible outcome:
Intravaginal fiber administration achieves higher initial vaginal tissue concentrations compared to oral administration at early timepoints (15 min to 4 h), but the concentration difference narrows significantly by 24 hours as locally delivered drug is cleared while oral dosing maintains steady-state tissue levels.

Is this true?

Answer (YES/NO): NO